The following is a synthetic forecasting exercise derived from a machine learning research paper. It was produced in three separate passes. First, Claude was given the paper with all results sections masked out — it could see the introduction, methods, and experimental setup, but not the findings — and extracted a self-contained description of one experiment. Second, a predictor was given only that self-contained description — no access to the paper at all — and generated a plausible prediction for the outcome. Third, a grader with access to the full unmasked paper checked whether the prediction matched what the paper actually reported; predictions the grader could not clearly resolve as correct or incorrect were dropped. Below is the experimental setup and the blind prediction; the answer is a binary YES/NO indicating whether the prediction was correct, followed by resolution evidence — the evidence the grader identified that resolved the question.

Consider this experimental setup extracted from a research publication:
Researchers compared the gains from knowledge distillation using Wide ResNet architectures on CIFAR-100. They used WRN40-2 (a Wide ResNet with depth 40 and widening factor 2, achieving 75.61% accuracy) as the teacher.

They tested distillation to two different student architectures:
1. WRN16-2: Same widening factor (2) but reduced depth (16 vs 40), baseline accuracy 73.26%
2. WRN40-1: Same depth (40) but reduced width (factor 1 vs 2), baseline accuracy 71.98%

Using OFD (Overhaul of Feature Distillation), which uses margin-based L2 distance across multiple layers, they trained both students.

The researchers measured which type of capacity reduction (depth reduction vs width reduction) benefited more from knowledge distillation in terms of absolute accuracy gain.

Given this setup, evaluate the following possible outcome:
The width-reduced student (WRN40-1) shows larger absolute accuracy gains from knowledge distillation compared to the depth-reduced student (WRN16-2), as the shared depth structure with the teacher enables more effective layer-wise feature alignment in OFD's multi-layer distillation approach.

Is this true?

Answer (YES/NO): YES